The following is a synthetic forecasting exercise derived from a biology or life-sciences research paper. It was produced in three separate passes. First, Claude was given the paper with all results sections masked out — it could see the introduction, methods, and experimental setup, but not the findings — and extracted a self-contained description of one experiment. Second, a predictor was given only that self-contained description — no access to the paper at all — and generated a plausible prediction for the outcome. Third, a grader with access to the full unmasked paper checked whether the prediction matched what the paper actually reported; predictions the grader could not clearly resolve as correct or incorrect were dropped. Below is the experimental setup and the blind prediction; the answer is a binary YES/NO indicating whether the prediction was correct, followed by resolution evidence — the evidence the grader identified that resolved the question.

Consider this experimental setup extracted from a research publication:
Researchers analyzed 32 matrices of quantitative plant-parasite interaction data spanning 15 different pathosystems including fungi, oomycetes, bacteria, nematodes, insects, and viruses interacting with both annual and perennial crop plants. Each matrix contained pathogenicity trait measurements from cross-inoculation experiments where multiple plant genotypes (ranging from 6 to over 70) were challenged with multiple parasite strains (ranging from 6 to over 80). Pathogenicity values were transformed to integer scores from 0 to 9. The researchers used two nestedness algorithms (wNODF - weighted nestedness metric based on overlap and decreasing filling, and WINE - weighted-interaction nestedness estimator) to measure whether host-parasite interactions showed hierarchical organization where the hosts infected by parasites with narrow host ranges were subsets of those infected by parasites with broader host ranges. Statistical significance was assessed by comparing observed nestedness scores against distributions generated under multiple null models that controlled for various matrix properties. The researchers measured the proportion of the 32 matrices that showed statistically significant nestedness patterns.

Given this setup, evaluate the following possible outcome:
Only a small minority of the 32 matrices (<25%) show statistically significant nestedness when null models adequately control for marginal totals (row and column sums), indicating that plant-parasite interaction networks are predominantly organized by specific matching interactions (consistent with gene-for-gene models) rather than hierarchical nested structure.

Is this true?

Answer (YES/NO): NO